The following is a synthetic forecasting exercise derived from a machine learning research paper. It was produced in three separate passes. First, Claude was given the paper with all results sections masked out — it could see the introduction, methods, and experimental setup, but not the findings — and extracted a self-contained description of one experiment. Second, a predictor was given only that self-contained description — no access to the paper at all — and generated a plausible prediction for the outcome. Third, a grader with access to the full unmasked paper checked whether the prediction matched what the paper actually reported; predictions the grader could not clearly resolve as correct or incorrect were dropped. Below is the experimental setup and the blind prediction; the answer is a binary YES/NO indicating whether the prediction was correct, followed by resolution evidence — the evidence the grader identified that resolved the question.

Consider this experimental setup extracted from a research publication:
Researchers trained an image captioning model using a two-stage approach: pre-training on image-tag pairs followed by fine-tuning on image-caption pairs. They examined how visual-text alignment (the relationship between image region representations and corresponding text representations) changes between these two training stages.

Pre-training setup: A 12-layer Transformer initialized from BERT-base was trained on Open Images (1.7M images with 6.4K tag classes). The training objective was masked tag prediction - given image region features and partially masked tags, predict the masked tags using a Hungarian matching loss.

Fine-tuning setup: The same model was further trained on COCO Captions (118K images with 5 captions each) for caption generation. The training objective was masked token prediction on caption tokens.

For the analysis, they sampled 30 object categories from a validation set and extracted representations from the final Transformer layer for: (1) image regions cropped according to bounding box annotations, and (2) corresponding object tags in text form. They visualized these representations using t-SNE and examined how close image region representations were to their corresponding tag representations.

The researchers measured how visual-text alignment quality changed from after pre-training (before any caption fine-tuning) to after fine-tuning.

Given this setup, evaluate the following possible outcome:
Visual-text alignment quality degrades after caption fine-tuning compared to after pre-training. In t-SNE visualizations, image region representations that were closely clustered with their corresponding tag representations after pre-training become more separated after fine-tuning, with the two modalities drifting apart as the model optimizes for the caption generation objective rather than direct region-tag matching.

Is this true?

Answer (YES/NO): NO